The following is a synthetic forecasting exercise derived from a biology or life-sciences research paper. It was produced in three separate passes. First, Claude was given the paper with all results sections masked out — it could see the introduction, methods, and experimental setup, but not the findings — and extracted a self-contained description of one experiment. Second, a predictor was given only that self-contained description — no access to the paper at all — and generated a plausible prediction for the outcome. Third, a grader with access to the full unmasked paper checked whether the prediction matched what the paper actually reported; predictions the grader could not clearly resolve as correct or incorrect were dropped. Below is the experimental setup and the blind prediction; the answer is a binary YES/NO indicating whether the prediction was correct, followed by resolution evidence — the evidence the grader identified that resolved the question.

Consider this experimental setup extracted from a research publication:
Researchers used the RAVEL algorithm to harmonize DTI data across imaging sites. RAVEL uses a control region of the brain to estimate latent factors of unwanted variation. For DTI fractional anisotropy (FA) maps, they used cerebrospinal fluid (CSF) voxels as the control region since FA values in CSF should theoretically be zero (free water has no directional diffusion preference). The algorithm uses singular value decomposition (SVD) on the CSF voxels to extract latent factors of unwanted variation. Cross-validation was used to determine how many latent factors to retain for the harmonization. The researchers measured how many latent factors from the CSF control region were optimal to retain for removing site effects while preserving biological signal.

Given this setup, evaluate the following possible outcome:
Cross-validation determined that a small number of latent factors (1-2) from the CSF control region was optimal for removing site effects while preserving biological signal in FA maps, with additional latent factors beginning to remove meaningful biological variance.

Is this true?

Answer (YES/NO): YES